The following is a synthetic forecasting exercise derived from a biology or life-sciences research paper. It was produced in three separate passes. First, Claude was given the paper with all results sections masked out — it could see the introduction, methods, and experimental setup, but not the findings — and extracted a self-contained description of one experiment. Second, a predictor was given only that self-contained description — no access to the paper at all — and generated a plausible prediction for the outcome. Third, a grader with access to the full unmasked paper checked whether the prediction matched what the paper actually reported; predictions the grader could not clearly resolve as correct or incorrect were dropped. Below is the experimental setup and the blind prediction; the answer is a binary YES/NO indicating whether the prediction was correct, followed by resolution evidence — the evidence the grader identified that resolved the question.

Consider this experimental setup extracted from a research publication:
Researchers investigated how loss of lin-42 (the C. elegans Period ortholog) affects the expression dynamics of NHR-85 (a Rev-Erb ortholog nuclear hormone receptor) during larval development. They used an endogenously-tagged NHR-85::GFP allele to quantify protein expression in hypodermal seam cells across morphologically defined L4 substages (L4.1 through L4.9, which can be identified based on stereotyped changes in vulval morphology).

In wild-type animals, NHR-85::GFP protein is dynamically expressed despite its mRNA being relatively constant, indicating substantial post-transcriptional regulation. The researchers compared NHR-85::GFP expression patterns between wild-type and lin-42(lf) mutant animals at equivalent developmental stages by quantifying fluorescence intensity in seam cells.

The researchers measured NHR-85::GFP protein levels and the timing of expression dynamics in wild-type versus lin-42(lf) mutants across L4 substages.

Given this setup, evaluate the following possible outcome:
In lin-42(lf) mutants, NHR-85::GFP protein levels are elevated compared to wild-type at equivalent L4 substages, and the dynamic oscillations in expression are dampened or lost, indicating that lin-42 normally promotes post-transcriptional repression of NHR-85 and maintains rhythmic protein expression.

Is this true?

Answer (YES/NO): NO